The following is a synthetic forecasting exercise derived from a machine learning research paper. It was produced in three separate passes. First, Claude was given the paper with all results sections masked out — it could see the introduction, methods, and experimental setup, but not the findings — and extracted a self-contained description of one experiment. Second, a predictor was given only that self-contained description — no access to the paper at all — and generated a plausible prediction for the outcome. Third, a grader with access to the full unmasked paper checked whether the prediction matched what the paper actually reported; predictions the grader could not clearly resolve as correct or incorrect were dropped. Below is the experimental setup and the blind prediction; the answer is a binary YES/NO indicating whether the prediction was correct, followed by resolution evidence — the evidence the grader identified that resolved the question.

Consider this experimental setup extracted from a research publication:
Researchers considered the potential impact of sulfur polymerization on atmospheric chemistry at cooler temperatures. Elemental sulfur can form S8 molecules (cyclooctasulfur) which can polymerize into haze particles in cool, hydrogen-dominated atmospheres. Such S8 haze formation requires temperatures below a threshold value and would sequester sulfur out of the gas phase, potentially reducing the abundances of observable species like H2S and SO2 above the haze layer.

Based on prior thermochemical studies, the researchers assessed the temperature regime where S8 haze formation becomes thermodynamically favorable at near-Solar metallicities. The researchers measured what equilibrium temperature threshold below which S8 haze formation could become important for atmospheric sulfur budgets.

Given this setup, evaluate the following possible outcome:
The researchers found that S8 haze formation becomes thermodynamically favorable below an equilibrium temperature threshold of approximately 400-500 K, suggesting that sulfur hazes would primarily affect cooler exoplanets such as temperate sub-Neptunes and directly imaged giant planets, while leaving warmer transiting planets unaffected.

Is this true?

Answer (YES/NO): NO